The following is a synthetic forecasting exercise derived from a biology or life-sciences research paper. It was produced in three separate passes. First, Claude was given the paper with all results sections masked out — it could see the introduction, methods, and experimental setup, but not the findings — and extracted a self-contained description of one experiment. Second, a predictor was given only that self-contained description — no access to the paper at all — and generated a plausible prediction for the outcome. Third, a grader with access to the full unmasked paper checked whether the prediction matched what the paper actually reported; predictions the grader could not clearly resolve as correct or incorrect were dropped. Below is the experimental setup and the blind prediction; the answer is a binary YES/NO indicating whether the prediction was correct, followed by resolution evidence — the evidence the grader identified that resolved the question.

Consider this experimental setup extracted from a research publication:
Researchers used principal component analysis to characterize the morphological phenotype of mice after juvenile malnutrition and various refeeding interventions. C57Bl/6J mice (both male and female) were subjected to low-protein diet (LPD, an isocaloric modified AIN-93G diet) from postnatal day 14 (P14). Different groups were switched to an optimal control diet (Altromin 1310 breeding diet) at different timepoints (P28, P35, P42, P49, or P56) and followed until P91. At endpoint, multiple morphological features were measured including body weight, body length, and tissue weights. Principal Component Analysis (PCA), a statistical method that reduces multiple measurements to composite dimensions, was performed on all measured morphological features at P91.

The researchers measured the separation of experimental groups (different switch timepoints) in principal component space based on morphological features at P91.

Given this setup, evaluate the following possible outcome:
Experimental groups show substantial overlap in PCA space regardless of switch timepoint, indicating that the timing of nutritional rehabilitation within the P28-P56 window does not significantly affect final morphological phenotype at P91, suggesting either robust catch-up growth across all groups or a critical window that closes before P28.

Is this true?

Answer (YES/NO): NO